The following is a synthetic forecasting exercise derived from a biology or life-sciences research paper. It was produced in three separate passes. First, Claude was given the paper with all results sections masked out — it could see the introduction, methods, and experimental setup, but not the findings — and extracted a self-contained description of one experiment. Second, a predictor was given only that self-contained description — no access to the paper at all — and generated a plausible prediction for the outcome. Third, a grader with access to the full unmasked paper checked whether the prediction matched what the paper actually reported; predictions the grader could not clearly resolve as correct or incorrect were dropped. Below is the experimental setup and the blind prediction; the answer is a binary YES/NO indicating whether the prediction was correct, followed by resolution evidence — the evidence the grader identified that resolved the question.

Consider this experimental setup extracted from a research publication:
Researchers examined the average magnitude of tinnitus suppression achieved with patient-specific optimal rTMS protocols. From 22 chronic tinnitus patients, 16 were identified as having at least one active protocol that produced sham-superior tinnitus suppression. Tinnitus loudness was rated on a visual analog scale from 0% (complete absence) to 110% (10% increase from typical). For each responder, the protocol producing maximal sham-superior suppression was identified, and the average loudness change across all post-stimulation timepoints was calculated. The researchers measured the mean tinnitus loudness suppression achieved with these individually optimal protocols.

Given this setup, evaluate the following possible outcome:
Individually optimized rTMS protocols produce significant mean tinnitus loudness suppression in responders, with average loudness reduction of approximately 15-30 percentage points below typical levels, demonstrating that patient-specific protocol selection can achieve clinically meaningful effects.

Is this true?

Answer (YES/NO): YES